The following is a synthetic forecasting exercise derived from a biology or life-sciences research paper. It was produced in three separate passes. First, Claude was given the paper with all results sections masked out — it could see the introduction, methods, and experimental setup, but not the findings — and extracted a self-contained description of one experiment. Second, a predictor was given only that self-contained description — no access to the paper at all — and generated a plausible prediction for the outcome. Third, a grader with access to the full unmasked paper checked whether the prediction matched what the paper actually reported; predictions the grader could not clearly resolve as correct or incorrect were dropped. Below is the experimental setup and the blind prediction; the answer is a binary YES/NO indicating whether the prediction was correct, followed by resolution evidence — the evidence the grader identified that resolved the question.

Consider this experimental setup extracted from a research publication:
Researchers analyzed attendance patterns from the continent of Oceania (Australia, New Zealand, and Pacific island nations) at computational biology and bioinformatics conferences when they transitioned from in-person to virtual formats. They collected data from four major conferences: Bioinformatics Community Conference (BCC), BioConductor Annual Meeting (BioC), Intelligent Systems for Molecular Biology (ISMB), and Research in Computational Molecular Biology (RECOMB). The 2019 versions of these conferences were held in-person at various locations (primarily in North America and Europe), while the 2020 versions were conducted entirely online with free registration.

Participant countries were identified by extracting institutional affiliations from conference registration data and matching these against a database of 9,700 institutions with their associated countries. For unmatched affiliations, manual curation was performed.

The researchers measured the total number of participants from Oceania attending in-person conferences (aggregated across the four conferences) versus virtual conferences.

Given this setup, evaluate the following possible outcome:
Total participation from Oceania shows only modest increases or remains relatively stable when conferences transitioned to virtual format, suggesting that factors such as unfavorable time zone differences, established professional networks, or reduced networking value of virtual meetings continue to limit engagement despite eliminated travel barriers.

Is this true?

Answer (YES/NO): NO